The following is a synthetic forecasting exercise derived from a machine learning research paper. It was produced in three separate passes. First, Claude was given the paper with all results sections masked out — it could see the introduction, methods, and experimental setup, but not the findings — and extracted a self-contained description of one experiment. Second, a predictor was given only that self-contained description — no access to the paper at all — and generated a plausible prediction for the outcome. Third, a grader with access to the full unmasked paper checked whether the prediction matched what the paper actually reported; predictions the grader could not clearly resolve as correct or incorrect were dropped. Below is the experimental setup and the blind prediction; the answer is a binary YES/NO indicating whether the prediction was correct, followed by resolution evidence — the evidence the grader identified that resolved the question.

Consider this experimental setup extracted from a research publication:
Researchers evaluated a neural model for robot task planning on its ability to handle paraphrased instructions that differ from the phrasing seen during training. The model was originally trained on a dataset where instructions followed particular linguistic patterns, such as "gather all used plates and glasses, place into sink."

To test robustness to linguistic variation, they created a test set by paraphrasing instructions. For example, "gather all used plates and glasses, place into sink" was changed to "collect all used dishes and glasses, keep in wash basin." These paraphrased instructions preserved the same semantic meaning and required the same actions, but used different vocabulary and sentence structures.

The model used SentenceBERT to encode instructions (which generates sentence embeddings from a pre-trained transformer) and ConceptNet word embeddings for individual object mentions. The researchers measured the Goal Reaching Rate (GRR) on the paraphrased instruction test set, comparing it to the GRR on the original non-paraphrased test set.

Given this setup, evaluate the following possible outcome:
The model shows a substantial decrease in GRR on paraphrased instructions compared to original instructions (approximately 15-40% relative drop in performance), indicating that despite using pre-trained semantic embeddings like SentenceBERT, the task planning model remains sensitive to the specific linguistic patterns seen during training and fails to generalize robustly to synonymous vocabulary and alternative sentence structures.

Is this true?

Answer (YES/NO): NO